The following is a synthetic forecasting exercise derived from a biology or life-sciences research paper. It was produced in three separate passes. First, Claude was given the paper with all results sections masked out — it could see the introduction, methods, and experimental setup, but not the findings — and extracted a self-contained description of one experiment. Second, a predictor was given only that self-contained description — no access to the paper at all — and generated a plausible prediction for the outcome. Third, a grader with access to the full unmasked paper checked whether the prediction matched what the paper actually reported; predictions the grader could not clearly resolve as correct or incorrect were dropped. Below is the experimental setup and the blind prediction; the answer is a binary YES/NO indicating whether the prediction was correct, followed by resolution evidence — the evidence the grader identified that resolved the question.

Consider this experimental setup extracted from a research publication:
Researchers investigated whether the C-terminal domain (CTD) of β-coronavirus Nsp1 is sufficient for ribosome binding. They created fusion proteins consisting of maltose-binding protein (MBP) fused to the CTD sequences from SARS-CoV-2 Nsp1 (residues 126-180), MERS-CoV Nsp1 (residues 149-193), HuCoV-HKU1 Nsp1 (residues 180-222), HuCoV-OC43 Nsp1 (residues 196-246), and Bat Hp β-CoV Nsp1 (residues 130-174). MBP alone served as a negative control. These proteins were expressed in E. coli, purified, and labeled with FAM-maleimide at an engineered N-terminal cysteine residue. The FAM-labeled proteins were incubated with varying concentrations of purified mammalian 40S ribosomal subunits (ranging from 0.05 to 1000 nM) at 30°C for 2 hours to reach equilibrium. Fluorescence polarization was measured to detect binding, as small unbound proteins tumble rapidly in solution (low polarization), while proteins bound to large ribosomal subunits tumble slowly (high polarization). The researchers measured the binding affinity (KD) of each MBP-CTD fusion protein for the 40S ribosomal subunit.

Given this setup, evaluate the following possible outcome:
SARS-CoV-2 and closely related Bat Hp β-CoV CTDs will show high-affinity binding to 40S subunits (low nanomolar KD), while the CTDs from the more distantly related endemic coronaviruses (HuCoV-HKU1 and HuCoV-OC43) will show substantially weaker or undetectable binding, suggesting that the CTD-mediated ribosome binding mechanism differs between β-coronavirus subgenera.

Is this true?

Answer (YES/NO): NO